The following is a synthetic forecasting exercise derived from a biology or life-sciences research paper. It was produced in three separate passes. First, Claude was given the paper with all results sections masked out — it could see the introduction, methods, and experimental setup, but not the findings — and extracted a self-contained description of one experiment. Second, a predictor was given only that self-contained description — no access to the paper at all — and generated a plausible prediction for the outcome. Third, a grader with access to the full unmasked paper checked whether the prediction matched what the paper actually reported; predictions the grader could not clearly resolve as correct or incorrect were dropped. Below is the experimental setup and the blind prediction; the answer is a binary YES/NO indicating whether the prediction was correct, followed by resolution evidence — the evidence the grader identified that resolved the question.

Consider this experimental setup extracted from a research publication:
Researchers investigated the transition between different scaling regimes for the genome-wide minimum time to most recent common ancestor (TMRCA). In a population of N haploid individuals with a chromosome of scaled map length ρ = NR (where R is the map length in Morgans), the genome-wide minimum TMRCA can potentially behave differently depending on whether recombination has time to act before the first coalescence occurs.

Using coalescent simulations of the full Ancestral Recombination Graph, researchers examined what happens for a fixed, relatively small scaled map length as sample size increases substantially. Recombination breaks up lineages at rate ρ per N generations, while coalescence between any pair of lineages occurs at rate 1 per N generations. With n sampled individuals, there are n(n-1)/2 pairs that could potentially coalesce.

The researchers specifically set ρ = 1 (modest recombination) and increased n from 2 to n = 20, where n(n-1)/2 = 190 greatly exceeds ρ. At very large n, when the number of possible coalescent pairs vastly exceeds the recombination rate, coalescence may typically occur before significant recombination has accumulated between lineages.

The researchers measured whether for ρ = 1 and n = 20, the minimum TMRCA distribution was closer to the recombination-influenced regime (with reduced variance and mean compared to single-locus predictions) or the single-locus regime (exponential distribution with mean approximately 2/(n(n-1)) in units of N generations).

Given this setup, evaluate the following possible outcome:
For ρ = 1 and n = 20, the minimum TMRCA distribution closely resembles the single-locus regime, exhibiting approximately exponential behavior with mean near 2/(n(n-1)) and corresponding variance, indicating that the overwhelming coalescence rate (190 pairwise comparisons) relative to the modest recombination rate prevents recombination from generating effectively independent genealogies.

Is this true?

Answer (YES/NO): YES